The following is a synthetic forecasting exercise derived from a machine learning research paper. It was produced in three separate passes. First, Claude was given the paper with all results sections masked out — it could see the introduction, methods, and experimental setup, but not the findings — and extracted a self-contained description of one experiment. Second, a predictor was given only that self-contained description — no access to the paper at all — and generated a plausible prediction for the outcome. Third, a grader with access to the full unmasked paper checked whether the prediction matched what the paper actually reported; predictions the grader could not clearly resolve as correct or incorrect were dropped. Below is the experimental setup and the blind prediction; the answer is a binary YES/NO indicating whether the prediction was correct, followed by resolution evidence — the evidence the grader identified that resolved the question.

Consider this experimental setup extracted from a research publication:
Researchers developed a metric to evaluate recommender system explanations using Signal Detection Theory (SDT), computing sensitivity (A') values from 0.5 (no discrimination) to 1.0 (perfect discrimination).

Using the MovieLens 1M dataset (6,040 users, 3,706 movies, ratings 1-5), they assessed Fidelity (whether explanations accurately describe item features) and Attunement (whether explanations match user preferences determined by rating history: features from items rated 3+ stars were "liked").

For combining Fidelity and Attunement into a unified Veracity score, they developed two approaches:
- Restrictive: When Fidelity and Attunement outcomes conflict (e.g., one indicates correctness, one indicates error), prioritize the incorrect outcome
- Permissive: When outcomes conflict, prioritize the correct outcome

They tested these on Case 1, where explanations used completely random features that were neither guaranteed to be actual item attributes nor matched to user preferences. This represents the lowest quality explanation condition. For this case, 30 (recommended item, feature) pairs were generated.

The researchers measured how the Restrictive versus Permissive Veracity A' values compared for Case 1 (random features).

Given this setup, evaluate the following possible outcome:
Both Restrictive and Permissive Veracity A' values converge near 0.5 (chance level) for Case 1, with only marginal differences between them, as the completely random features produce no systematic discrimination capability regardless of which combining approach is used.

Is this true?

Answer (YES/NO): NO